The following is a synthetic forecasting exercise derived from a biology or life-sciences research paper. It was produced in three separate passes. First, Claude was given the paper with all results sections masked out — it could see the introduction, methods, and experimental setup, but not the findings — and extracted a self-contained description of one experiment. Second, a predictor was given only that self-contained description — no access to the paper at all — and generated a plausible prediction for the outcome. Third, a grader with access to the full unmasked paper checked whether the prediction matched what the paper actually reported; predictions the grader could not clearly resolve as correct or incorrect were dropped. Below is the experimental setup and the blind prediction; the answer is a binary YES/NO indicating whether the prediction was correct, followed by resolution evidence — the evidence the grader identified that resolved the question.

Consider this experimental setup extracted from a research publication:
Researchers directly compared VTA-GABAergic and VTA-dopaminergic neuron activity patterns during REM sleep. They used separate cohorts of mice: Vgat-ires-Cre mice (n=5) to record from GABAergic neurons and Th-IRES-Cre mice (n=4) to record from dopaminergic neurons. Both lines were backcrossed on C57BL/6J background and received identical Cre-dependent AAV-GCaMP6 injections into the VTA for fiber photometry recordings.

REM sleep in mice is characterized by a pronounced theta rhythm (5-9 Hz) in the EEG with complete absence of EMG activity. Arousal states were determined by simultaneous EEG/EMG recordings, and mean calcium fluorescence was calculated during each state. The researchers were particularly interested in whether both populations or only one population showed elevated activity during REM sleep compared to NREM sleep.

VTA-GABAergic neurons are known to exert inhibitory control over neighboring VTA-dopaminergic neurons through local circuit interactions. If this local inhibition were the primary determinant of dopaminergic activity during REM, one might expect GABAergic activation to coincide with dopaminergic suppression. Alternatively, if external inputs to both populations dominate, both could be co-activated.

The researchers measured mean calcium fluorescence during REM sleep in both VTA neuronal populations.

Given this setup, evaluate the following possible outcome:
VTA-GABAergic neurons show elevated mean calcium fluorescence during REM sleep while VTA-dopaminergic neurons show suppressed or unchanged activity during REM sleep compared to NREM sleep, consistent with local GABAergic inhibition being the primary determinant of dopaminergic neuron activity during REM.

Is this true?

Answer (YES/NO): NO